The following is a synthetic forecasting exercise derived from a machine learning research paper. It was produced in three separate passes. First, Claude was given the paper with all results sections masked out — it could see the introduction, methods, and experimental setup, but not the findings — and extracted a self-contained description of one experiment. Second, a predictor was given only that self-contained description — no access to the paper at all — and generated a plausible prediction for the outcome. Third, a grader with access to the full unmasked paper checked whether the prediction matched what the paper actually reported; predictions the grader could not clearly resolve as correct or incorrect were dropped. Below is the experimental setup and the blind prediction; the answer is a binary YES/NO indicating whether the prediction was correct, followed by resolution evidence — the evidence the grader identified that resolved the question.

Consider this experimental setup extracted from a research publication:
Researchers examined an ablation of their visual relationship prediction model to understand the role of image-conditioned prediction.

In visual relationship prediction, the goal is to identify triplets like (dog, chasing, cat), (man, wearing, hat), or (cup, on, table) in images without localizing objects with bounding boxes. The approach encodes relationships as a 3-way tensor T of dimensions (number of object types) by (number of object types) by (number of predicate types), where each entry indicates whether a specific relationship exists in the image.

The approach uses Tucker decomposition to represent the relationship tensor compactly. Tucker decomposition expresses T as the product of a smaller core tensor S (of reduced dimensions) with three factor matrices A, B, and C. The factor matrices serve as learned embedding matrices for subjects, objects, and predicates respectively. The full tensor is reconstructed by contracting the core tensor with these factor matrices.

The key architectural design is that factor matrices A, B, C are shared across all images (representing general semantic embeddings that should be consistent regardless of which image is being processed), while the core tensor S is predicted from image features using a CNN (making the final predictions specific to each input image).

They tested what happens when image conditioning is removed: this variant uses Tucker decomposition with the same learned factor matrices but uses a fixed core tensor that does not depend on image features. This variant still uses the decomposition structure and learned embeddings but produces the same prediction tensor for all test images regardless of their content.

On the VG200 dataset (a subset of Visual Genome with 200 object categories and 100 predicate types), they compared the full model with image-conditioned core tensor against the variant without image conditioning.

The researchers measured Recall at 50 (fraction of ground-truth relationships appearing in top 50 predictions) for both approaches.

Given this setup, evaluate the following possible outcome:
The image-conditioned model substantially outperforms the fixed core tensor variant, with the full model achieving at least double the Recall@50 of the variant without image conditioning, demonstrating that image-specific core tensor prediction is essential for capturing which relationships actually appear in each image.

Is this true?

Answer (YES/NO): NO